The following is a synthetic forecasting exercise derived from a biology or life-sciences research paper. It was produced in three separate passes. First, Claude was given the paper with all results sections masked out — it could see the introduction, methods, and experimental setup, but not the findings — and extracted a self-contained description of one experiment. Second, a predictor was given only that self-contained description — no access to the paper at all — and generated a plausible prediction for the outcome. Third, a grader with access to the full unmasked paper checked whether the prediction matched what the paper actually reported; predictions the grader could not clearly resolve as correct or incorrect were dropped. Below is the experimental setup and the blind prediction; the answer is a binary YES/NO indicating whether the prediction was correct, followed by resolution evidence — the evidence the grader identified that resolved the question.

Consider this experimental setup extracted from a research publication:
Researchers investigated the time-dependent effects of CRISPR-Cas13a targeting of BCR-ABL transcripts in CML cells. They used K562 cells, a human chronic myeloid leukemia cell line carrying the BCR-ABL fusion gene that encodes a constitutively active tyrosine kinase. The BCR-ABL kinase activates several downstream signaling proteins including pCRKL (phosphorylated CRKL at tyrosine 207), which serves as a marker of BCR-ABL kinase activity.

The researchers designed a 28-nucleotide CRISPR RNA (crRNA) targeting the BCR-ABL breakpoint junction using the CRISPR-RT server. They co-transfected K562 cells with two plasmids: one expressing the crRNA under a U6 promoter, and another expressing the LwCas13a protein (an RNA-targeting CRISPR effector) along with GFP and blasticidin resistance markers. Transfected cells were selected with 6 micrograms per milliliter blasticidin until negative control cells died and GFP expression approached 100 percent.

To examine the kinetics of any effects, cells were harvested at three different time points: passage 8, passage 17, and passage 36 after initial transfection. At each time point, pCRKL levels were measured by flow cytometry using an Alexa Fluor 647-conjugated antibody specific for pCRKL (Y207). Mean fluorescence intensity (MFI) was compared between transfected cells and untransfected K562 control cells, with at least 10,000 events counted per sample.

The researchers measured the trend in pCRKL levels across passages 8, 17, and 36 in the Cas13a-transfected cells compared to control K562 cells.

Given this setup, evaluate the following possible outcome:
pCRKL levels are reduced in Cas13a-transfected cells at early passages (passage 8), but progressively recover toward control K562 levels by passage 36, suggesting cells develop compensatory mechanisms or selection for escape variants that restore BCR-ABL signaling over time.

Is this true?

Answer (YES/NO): YES